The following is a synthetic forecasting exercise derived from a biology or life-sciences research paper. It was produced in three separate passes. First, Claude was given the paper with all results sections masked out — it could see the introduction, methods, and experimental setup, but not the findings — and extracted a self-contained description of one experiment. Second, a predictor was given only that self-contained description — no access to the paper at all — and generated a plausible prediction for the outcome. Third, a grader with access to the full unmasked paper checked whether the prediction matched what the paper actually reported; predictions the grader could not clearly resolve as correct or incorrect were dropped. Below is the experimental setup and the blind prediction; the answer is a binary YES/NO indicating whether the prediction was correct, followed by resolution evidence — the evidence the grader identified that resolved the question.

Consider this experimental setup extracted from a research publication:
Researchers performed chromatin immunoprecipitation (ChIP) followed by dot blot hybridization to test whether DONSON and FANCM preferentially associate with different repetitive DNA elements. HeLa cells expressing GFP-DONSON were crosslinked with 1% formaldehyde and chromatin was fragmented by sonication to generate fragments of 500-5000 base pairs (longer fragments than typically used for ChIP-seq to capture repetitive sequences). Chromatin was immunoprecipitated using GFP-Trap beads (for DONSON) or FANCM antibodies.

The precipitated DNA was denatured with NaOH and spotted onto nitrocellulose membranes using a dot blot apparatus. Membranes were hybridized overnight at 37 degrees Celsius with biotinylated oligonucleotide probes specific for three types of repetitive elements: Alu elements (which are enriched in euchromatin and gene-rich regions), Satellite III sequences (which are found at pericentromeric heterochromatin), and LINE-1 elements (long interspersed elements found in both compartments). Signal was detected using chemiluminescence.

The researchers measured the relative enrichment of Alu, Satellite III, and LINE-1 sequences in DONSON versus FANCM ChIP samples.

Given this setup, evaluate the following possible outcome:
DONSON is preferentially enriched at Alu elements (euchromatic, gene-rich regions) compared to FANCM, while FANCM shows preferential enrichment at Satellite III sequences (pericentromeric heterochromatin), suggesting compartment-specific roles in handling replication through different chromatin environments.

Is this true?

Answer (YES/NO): YES